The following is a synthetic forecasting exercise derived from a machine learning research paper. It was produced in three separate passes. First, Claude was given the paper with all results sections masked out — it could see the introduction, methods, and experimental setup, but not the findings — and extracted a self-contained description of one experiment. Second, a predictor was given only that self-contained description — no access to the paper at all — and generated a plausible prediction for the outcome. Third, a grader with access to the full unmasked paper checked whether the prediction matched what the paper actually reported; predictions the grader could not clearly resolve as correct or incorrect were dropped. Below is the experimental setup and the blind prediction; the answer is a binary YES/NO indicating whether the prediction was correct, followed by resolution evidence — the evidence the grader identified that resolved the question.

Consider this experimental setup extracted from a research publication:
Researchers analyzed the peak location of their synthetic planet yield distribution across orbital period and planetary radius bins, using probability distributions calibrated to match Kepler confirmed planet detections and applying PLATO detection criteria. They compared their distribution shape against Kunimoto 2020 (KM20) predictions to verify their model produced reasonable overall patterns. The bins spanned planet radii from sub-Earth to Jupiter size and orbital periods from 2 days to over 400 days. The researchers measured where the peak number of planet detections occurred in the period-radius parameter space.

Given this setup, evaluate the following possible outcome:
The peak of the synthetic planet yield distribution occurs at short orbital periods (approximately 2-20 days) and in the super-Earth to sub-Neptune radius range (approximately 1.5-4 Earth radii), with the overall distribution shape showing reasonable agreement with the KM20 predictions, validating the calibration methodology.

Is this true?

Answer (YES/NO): NO